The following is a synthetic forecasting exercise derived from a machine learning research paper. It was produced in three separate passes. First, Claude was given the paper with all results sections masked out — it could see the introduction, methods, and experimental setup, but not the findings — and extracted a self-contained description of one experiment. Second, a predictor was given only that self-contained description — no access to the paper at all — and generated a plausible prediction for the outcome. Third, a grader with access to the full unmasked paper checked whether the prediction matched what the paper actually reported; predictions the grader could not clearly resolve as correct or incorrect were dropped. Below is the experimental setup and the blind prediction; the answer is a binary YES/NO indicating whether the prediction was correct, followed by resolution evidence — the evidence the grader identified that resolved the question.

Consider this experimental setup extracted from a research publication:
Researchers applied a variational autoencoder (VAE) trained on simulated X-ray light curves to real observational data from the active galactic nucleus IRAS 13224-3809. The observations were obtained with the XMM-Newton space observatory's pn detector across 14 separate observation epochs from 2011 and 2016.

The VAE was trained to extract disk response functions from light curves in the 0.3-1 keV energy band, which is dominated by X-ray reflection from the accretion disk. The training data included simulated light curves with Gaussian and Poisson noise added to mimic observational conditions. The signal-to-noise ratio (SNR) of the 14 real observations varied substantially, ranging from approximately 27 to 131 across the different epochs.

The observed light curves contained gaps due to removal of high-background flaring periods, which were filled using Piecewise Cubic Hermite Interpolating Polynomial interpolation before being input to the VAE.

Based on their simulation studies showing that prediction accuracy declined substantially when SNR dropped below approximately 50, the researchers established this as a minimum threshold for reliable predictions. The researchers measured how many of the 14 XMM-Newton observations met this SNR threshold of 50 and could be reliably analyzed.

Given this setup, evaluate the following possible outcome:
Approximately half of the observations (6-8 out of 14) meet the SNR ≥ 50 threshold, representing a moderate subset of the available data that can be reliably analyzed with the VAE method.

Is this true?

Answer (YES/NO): NO